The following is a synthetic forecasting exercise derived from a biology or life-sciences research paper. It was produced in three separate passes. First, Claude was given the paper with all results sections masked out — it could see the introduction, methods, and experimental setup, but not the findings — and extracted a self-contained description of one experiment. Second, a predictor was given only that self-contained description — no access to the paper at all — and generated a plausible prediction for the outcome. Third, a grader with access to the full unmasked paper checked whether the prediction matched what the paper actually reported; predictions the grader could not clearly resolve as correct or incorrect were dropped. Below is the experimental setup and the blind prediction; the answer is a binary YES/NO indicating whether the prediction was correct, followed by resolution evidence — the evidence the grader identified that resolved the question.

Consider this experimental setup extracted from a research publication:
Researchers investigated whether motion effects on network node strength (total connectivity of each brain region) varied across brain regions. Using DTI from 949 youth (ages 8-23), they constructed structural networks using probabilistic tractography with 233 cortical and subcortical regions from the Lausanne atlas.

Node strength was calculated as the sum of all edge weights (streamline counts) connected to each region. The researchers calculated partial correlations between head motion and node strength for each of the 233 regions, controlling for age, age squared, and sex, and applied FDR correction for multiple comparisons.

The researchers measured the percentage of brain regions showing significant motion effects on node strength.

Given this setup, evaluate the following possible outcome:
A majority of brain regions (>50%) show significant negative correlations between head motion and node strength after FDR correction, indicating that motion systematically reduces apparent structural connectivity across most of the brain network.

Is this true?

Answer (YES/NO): YES